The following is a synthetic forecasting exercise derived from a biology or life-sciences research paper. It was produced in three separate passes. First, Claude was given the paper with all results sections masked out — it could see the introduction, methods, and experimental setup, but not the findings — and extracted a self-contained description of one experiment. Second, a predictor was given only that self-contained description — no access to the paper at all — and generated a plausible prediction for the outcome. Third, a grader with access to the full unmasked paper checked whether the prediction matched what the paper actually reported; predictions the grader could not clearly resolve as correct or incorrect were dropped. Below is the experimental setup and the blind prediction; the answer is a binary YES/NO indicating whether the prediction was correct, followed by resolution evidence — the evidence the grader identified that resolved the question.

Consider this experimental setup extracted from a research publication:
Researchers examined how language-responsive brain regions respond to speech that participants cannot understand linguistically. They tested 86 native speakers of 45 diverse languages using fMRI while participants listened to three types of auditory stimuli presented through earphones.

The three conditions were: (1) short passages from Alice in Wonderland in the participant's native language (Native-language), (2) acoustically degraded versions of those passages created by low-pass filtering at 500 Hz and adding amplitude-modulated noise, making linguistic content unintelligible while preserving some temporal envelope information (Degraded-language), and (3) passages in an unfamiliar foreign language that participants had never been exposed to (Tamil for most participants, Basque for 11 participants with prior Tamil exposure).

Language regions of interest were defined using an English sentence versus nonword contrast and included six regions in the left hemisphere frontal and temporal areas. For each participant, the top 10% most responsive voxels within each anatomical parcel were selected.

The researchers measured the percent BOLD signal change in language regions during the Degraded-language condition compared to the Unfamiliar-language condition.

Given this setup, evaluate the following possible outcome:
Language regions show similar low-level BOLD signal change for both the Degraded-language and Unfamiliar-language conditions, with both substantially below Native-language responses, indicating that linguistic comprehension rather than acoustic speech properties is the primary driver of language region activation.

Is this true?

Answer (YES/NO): YES